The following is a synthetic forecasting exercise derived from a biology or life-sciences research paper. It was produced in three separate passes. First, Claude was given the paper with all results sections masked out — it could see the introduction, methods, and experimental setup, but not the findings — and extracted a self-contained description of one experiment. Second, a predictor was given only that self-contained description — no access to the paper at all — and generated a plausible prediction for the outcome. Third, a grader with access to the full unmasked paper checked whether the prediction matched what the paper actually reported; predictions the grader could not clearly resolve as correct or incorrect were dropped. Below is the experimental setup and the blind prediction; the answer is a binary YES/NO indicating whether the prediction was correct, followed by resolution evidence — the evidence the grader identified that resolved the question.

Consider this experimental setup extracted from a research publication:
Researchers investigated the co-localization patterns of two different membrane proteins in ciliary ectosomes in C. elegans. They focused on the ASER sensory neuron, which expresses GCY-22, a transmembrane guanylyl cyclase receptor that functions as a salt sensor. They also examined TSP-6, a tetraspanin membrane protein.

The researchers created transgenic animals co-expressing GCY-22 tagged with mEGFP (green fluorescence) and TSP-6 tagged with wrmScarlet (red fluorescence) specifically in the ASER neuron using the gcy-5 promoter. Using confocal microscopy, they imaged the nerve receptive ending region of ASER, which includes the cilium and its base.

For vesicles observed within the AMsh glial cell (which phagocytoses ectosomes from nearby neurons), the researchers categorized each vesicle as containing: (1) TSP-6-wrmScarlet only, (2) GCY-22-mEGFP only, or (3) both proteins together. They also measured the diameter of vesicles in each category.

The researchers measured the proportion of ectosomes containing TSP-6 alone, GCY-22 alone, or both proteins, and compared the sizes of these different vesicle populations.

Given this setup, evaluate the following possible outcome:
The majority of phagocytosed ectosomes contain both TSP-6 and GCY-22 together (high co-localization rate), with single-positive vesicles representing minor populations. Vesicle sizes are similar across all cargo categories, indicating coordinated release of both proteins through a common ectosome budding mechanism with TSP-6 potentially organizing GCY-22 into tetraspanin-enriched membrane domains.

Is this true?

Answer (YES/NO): NO